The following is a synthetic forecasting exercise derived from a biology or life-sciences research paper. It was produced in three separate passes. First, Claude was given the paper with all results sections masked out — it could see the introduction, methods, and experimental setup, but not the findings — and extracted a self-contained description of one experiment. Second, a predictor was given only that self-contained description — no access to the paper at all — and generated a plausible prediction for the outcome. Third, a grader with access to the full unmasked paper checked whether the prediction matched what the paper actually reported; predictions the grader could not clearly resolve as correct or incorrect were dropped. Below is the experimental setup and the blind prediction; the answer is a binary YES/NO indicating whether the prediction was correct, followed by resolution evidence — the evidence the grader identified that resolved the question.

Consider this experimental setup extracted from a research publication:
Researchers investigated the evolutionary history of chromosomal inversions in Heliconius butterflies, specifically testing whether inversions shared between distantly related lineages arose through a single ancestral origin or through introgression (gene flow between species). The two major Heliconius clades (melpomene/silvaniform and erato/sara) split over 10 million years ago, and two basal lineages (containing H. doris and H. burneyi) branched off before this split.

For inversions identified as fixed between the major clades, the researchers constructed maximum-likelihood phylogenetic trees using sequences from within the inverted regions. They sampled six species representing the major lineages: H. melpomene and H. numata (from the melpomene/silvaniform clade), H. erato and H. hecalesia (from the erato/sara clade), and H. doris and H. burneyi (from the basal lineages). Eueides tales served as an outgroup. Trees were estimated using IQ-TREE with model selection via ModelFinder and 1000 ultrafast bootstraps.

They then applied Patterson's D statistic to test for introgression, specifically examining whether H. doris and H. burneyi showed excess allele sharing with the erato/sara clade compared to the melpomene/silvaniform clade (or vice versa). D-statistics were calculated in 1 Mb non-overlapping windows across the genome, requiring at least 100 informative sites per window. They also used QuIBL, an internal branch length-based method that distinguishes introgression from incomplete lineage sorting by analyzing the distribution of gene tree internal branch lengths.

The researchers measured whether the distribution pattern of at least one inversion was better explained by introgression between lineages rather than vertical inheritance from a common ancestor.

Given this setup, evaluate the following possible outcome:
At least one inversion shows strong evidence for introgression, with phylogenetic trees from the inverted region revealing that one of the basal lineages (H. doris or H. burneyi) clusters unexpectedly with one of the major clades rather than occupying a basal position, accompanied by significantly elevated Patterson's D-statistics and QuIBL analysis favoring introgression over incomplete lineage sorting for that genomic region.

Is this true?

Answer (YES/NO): YES